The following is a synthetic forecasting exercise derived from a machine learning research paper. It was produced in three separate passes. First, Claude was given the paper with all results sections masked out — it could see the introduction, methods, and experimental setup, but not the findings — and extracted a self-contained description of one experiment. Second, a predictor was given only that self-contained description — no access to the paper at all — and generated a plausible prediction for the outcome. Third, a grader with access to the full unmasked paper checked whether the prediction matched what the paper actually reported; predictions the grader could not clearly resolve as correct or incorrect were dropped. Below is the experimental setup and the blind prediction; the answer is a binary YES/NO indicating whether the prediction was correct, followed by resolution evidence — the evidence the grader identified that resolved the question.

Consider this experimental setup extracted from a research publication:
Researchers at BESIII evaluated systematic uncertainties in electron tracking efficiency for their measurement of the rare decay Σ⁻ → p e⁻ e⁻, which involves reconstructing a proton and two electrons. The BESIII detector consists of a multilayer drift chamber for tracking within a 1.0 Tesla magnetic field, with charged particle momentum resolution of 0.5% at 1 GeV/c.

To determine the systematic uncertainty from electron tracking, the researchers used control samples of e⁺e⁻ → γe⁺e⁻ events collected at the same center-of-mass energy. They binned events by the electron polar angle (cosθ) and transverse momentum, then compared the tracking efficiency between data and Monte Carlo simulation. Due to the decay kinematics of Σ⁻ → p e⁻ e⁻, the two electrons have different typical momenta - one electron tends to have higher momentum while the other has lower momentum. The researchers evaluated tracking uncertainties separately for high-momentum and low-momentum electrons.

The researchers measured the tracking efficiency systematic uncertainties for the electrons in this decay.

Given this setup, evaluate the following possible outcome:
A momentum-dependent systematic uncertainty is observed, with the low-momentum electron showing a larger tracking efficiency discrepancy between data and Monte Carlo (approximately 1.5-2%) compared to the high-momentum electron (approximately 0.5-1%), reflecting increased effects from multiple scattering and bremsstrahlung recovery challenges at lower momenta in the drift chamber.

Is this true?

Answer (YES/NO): NO